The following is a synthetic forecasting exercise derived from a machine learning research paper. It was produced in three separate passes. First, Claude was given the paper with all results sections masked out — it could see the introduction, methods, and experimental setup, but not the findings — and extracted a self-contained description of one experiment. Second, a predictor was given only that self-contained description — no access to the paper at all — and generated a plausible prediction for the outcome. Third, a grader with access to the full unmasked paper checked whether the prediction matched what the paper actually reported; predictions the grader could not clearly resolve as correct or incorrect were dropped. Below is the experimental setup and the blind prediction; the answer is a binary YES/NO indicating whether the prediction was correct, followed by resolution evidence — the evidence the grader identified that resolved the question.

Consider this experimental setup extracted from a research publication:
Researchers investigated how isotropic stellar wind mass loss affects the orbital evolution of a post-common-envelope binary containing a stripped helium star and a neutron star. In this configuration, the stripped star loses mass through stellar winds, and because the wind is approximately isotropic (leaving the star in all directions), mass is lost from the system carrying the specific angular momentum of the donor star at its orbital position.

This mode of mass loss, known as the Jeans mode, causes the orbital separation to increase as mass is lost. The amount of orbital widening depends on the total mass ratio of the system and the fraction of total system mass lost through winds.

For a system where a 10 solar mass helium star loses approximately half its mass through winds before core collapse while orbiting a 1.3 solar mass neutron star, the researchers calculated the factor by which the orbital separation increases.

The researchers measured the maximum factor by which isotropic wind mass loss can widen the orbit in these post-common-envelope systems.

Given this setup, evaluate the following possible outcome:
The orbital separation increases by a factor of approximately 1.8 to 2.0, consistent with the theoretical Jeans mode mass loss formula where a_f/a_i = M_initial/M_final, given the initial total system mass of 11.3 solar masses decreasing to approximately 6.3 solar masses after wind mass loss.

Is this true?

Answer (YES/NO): YES